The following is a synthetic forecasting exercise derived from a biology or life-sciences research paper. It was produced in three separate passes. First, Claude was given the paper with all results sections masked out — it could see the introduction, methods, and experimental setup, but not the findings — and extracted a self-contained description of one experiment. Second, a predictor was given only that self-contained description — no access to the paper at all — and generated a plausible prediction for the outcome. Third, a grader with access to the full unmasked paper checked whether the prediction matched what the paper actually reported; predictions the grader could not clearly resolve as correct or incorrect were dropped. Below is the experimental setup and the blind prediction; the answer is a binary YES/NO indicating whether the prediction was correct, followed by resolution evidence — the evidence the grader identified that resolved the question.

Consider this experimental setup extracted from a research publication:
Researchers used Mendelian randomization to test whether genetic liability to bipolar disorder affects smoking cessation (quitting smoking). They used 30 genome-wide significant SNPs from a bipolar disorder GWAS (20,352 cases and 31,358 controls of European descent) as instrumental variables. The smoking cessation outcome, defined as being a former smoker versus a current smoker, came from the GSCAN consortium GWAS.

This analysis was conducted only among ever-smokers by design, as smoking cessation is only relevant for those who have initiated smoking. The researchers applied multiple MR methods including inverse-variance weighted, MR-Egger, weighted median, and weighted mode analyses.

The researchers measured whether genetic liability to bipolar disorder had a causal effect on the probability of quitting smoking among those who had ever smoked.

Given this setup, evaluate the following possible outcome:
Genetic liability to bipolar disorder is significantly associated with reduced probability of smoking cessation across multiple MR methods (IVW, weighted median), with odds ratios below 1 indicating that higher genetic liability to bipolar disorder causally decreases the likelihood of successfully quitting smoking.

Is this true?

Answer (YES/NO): NO